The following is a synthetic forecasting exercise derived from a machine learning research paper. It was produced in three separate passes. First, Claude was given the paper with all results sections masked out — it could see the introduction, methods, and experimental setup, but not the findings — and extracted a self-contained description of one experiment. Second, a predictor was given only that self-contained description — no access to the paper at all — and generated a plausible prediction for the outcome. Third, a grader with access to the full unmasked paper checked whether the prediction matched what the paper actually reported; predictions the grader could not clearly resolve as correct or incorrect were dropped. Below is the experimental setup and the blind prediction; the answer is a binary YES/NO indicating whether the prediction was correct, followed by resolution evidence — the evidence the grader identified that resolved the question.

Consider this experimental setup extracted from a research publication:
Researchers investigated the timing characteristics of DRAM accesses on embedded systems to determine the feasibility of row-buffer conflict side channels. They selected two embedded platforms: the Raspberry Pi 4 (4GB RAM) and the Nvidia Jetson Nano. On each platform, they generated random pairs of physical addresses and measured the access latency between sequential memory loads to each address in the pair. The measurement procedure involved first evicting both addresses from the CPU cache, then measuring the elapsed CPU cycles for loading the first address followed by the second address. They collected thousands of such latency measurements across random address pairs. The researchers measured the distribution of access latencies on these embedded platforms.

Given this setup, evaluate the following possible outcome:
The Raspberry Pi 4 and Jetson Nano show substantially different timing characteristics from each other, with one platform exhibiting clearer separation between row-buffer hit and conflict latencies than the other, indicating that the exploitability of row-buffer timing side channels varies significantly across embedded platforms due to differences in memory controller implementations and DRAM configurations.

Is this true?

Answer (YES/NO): NO